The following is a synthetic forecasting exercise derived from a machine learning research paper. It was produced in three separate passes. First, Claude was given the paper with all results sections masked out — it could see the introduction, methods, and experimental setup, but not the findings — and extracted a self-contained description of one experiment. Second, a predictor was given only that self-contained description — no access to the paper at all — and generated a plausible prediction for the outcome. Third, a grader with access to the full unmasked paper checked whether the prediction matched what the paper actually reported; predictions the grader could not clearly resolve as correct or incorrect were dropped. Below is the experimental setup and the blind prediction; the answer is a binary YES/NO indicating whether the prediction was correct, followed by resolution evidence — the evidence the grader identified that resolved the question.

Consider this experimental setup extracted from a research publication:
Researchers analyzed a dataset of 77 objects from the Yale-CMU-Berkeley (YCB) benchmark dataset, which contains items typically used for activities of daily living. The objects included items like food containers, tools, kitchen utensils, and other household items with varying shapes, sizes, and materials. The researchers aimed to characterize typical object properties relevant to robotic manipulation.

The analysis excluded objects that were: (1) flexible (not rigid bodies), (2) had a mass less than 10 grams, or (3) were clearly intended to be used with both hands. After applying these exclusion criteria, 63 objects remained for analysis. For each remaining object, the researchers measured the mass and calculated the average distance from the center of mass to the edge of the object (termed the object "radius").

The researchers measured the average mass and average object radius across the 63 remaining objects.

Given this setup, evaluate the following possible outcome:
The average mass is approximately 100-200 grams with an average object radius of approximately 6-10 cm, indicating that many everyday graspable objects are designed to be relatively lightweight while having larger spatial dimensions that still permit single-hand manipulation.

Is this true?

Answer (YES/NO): NO